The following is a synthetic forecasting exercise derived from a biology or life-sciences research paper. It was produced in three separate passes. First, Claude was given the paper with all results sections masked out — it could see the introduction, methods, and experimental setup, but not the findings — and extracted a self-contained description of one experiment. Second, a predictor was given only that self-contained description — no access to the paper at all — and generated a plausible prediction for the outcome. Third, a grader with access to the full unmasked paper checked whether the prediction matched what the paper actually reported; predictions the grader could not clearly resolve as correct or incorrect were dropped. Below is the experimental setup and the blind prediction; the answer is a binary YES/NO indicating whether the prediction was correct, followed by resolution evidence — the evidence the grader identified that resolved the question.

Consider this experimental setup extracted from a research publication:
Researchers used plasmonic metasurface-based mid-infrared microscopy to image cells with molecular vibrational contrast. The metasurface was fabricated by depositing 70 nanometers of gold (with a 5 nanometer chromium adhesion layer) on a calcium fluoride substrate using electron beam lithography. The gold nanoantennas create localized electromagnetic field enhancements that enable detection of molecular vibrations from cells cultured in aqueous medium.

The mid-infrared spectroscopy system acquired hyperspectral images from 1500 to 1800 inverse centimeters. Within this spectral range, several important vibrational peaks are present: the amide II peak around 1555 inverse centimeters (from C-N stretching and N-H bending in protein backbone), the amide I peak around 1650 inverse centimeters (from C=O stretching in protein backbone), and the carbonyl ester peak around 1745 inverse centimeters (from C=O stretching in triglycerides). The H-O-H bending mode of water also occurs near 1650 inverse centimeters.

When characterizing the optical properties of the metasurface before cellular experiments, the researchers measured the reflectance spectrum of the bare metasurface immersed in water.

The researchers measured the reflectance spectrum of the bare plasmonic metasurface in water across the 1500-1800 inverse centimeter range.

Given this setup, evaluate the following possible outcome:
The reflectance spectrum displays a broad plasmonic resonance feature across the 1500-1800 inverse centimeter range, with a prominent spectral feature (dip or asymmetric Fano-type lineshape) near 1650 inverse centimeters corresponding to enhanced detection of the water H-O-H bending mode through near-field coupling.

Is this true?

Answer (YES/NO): YES